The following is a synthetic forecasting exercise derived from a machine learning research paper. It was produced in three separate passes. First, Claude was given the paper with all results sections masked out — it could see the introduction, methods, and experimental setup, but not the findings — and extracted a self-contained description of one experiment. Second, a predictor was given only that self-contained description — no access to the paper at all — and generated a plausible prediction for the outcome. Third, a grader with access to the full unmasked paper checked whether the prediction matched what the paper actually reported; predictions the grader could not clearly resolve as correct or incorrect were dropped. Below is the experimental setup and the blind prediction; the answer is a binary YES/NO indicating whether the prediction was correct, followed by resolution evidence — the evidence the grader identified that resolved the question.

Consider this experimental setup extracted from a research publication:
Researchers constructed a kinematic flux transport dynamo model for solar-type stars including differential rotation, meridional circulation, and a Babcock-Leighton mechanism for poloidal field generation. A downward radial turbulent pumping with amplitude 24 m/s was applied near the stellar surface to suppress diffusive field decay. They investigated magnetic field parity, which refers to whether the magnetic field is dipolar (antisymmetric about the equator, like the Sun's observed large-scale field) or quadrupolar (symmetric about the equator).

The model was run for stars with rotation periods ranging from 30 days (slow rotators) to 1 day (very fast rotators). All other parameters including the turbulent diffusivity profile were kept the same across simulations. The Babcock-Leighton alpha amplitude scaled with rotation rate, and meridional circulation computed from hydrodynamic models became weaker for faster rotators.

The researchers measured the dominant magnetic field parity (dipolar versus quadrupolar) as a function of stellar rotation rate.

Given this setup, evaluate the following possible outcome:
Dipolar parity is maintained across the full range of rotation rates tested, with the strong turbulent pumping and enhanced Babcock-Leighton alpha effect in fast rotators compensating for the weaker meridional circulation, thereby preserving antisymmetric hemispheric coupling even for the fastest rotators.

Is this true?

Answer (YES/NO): NO